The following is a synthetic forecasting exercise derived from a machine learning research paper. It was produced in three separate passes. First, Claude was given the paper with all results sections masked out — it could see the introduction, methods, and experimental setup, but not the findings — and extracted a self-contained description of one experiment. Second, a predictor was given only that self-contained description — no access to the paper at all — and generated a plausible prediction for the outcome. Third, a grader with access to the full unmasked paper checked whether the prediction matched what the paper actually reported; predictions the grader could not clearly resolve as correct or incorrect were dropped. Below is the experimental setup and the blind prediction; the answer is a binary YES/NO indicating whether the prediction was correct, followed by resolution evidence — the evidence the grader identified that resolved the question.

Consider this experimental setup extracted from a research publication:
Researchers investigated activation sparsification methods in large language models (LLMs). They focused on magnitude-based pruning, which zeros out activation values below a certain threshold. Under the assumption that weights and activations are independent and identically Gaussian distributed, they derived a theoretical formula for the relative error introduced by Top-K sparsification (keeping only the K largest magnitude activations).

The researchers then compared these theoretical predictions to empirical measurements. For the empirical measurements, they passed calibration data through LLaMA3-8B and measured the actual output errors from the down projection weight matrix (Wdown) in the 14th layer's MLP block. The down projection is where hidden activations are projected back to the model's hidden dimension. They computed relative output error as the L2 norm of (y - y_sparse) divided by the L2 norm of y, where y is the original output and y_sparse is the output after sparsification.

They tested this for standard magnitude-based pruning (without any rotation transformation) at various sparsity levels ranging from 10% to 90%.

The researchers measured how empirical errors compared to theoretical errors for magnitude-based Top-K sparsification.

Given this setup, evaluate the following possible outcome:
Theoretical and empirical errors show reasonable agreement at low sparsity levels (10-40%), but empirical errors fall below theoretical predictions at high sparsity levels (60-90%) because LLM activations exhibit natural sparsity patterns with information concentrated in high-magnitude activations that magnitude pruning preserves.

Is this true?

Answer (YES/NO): NO